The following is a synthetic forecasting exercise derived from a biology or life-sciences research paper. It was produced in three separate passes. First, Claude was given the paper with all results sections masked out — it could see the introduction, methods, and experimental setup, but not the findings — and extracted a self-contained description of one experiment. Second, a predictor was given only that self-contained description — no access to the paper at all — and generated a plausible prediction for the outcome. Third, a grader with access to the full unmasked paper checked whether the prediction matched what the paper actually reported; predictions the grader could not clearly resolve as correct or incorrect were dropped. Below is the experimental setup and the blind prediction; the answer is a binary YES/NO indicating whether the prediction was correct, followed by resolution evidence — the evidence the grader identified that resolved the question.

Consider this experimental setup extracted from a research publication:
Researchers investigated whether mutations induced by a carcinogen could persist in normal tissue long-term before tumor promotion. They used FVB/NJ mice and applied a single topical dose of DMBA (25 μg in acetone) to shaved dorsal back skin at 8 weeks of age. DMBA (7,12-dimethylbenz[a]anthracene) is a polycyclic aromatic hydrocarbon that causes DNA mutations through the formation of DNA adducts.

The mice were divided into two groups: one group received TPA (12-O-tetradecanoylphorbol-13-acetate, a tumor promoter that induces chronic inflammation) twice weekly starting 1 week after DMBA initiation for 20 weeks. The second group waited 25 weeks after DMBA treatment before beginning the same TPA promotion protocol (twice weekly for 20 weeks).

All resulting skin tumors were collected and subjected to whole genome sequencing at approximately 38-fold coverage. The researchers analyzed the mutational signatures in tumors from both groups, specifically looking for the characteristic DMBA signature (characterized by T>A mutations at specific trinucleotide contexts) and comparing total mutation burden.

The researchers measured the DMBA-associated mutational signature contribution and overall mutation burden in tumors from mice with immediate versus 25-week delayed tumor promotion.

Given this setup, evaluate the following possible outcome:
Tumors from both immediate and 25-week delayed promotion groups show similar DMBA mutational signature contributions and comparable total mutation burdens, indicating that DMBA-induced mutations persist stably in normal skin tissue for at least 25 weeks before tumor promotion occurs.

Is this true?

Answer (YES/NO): YES